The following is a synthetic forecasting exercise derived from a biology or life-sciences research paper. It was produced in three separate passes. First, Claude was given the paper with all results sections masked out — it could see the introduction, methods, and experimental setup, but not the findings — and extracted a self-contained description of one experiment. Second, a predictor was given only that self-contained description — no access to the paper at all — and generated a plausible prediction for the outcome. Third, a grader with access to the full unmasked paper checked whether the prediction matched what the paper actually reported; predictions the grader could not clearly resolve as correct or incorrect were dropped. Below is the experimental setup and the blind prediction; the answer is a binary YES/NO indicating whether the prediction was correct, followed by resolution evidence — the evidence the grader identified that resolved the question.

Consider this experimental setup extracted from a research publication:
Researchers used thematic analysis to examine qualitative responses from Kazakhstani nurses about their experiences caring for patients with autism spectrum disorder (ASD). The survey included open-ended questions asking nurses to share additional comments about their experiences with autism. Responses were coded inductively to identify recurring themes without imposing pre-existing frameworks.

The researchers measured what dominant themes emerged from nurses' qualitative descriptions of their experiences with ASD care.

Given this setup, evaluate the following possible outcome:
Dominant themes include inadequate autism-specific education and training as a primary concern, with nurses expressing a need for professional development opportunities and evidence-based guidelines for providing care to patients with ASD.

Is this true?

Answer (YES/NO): NO